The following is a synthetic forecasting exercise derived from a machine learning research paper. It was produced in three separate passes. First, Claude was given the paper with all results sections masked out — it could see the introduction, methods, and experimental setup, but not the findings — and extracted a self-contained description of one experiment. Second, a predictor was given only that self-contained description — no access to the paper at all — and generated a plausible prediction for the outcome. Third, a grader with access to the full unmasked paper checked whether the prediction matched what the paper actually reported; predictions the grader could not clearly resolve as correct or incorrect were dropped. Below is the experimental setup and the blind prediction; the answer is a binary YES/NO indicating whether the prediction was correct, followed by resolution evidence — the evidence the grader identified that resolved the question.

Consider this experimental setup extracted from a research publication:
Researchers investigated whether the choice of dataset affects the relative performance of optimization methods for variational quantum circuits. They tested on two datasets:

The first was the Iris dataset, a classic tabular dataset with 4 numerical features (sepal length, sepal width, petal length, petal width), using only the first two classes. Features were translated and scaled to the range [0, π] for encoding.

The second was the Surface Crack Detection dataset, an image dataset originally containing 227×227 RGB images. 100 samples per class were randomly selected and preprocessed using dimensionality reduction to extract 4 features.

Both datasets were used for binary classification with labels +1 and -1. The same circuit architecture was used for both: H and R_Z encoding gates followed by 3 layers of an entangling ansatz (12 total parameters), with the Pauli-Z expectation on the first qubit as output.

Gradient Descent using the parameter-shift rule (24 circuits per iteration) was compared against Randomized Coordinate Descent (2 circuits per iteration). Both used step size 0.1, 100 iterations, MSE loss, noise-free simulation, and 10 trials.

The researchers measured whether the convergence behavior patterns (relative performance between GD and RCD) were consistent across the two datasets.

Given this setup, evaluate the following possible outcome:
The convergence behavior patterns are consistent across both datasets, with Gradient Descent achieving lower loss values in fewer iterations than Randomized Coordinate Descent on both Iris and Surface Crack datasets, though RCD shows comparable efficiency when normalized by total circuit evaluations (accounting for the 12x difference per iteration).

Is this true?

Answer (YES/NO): NO